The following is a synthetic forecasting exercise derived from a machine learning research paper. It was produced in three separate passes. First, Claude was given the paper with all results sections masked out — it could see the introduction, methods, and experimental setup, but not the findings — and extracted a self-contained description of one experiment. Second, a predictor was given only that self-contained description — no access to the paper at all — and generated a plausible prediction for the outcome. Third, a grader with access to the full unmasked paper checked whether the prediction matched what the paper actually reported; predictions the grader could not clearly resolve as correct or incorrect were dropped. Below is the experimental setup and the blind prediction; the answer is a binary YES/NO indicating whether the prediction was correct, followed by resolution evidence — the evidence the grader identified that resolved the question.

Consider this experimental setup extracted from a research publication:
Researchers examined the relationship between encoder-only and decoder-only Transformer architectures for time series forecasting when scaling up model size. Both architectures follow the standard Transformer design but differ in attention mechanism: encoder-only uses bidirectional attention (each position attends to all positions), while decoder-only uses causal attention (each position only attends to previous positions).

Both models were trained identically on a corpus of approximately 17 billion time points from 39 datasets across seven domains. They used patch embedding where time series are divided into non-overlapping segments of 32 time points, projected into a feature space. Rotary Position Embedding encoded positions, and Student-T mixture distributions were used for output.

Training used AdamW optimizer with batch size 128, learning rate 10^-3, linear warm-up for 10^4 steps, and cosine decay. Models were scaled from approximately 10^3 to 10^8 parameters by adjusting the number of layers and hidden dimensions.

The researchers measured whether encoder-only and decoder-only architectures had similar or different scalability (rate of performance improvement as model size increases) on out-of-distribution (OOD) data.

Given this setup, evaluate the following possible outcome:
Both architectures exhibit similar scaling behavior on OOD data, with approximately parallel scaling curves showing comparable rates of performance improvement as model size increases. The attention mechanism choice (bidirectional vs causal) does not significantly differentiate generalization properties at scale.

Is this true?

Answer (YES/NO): YES